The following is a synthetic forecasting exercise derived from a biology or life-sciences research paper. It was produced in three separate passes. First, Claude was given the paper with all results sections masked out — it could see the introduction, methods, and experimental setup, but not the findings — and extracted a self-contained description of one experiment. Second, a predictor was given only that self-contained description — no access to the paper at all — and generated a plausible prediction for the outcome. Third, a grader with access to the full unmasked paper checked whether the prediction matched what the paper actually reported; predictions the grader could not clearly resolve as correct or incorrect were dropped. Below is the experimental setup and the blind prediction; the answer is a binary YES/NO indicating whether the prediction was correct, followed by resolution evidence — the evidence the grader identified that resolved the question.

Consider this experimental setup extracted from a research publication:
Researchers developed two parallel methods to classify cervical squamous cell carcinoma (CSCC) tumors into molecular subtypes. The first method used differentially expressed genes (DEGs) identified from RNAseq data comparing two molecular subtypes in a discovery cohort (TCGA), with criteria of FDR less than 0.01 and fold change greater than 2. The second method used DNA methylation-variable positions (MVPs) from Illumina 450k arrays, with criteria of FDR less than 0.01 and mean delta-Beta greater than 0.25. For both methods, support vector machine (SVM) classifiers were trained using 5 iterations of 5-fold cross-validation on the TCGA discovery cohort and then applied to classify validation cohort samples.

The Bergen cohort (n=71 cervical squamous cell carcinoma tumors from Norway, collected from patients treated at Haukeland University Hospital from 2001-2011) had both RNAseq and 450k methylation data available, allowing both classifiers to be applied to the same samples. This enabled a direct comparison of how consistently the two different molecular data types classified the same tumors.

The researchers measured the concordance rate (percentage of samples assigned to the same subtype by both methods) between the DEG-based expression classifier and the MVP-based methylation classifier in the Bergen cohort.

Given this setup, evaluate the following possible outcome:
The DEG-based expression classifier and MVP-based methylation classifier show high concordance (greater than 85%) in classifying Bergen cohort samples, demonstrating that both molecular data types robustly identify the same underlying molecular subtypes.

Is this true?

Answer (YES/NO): YES